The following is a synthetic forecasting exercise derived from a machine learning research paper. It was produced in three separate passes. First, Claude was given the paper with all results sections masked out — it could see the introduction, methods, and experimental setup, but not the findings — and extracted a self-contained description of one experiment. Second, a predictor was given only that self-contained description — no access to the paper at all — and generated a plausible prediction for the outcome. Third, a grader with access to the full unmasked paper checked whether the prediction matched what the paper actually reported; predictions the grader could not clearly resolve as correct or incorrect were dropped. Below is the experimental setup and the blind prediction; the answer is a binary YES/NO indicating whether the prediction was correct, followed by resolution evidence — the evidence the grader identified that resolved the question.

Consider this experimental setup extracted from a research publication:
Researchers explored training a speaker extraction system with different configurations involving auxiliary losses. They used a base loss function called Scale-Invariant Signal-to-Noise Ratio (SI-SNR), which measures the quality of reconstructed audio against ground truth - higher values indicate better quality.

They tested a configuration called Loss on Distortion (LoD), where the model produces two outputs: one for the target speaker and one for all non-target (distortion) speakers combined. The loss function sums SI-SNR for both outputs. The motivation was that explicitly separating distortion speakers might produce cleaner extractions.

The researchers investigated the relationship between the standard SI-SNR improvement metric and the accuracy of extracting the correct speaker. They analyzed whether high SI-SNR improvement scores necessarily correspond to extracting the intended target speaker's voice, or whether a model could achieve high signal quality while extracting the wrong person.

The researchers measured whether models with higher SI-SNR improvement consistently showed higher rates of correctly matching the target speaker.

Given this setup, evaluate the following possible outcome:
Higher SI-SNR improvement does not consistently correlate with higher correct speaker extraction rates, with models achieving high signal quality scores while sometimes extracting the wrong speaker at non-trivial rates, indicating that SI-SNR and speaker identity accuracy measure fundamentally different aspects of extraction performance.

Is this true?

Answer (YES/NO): YES